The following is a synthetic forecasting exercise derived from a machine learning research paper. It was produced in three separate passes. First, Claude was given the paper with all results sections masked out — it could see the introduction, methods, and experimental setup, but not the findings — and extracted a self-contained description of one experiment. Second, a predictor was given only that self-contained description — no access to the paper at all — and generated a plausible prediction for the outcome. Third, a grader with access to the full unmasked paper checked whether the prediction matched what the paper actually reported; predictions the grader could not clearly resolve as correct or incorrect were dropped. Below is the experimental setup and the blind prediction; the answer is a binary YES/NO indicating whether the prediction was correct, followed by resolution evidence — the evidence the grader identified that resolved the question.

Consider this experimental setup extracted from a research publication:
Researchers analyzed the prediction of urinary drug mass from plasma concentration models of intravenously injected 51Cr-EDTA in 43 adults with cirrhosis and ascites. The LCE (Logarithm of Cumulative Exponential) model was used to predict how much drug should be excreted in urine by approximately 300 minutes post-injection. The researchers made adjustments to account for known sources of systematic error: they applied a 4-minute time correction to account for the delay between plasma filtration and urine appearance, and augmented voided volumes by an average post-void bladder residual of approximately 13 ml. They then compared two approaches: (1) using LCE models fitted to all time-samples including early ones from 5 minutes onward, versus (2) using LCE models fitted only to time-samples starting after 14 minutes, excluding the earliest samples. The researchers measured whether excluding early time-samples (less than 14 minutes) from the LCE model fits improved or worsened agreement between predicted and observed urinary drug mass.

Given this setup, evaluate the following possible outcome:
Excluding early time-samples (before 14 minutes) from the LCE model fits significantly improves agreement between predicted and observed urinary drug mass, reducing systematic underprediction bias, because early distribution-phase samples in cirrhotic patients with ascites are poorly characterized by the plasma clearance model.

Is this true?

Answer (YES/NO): NO